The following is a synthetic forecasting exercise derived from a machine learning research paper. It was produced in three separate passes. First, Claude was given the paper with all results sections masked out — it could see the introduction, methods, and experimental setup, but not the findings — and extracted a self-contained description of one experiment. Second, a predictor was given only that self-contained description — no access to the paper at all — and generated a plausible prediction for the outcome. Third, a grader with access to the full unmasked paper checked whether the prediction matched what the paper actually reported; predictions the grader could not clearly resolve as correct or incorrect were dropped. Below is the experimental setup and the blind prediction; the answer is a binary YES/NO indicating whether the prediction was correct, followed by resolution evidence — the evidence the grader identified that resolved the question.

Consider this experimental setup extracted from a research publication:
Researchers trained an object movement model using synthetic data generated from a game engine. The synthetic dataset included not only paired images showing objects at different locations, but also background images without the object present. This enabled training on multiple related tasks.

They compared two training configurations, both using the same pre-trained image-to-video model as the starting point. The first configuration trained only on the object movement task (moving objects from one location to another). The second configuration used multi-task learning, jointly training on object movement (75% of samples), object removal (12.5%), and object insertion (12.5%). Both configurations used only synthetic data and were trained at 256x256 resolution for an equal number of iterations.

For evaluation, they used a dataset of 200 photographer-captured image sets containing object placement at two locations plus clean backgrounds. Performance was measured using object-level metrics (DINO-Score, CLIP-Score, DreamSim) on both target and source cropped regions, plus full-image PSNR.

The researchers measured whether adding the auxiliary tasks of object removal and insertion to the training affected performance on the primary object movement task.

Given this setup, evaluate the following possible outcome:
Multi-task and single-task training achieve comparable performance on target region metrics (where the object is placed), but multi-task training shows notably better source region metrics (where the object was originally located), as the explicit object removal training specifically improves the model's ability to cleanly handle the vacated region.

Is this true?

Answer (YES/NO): NO